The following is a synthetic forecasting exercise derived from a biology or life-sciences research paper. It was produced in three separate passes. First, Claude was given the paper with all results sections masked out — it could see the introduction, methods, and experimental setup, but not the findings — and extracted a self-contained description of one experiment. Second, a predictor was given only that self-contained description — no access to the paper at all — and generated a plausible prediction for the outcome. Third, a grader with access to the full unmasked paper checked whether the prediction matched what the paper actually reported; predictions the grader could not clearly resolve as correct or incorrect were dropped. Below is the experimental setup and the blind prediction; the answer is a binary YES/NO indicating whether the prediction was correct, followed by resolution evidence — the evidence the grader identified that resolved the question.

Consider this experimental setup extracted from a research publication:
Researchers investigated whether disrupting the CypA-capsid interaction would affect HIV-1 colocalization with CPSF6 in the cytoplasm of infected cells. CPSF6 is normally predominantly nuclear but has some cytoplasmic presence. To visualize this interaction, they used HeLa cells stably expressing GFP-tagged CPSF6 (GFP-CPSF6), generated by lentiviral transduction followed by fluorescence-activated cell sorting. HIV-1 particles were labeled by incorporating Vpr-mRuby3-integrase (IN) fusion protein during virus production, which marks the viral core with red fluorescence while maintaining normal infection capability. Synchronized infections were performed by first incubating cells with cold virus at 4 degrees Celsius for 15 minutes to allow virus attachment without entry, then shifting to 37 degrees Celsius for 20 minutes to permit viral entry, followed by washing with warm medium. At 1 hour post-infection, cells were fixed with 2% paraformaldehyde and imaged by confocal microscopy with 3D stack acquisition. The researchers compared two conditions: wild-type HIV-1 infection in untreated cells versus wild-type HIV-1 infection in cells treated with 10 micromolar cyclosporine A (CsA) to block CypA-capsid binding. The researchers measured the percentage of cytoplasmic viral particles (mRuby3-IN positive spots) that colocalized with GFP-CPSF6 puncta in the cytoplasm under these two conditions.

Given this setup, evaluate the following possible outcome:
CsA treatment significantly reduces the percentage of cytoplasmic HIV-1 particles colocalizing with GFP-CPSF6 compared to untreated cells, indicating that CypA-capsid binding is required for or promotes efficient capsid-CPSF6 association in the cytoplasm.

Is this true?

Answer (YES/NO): NO